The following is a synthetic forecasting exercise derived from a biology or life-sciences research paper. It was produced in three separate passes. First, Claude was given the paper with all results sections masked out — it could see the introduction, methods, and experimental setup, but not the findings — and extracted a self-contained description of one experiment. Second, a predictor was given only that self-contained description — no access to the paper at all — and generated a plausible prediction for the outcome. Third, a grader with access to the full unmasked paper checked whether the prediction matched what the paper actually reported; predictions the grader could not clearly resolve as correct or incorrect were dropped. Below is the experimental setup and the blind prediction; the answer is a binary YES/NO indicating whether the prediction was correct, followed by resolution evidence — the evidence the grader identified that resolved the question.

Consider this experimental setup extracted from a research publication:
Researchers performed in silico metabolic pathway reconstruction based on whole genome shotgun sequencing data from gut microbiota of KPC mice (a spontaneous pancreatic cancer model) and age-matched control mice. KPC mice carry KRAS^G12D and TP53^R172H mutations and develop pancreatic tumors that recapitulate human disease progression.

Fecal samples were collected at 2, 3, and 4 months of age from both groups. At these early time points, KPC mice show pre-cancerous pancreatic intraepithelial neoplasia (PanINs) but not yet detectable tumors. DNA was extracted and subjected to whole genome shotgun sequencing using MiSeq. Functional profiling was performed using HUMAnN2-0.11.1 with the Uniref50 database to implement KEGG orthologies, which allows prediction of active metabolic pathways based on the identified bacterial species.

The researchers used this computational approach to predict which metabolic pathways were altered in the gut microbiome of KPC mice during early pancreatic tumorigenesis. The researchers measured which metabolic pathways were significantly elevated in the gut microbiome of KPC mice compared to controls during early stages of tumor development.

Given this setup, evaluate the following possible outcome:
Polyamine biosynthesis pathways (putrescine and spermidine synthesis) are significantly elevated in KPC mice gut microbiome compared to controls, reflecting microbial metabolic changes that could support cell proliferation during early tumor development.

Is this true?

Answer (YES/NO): YES